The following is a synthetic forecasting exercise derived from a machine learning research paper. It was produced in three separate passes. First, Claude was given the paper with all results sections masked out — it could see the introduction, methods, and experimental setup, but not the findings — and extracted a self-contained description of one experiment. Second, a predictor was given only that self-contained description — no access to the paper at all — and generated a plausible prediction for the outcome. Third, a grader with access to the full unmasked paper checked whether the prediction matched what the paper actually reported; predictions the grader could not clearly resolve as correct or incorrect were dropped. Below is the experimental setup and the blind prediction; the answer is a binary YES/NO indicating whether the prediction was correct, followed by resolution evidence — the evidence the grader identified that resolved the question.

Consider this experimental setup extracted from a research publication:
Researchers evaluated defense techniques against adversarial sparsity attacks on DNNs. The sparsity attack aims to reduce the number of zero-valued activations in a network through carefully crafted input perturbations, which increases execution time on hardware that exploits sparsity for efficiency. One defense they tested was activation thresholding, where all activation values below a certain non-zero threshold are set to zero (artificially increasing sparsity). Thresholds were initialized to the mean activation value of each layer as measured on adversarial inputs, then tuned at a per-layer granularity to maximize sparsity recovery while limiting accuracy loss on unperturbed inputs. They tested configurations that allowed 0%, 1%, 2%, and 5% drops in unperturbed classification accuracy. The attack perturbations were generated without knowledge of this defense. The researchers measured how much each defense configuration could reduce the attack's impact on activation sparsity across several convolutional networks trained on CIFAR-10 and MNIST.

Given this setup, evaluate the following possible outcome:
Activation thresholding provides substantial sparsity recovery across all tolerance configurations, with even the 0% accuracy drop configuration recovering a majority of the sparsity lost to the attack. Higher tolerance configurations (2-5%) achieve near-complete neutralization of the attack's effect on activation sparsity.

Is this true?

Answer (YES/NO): NO